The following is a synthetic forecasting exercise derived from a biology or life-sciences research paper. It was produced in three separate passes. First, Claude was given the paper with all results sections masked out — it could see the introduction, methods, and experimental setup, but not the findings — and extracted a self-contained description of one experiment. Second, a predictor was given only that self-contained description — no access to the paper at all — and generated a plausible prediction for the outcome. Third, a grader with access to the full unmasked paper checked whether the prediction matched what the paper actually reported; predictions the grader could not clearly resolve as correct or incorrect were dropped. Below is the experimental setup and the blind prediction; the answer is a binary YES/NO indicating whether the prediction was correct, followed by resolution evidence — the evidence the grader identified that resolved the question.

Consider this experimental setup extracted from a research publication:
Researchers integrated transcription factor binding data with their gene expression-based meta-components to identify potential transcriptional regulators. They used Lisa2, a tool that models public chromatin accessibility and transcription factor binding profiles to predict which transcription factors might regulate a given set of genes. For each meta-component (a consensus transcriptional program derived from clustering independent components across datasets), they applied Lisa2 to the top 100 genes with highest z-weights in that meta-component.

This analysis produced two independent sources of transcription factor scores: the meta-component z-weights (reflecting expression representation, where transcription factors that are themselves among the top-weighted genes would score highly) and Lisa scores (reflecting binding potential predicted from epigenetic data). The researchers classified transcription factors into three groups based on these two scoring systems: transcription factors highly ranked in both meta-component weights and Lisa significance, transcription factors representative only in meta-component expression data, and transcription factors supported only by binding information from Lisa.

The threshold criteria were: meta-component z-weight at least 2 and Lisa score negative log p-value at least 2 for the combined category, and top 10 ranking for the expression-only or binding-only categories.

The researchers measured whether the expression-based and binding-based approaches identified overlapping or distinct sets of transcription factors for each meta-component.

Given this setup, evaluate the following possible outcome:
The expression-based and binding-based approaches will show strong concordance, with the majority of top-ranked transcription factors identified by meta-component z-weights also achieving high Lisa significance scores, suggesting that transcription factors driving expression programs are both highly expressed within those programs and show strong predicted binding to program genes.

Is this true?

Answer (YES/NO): NO